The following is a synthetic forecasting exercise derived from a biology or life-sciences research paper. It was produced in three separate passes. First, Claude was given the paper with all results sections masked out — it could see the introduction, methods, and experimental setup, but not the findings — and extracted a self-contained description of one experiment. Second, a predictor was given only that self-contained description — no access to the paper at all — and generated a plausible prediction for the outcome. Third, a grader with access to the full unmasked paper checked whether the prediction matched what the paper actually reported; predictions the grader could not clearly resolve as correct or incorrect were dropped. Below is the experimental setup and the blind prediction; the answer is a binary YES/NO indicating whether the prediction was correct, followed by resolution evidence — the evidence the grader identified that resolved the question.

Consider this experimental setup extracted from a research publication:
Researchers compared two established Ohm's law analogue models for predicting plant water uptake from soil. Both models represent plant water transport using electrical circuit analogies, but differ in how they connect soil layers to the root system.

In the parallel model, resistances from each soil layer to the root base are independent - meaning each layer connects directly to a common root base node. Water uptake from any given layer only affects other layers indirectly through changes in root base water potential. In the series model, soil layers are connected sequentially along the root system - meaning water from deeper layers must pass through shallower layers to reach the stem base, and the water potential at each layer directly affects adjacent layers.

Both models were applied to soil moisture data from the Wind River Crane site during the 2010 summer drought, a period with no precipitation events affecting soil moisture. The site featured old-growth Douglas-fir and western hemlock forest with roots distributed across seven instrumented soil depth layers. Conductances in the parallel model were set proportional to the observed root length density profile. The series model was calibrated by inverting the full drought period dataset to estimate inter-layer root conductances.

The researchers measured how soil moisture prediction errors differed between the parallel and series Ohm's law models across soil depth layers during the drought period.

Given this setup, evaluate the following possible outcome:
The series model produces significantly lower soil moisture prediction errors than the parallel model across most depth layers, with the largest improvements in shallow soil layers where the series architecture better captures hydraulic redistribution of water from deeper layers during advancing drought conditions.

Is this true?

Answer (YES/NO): NO